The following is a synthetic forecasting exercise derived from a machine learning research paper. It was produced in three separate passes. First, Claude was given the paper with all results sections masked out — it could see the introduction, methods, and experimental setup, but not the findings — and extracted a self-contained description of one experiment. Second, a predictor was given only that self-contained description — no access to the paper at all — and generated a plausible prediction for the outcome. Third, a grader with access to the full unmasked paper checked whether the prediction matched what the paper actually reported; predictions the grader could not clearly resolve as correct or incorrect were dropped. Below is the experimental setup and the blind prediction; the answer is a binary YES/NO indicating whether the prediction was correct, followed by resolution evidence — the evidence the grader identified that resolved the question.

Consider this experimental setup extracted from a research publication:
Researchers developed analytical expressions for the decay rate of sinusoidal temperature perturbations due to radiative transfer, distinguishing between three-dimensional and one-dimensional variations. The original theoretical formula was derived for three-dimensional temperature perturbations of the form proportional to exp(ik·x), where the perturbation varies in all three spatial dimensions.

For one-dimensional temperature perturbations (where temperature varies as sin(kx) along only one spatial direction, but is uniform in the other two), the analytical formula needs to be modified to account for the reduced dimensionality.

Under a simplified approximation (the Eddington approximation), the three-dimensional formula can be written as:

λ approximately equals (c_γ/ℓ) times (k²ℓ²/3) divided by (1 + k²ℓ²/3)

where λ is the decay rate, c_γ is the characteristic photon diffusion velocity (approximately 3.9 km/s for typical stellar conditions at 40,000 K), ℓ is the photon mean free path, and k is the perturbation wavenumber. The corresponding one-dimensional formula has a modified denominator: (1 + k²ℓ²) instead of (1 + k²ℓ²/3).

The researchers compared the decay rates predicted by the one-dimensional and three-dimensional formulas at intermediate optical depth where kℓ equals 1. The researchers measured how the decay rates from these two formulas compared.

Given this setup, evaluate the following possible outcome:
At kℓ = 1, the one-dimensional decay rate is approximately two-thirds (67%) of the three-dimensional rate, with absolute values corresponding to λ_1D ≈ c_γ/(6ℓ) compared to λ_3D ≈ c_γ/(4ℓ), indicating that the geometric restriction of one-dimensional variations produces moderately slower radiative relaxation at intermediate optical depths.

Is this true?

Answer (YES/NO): YES